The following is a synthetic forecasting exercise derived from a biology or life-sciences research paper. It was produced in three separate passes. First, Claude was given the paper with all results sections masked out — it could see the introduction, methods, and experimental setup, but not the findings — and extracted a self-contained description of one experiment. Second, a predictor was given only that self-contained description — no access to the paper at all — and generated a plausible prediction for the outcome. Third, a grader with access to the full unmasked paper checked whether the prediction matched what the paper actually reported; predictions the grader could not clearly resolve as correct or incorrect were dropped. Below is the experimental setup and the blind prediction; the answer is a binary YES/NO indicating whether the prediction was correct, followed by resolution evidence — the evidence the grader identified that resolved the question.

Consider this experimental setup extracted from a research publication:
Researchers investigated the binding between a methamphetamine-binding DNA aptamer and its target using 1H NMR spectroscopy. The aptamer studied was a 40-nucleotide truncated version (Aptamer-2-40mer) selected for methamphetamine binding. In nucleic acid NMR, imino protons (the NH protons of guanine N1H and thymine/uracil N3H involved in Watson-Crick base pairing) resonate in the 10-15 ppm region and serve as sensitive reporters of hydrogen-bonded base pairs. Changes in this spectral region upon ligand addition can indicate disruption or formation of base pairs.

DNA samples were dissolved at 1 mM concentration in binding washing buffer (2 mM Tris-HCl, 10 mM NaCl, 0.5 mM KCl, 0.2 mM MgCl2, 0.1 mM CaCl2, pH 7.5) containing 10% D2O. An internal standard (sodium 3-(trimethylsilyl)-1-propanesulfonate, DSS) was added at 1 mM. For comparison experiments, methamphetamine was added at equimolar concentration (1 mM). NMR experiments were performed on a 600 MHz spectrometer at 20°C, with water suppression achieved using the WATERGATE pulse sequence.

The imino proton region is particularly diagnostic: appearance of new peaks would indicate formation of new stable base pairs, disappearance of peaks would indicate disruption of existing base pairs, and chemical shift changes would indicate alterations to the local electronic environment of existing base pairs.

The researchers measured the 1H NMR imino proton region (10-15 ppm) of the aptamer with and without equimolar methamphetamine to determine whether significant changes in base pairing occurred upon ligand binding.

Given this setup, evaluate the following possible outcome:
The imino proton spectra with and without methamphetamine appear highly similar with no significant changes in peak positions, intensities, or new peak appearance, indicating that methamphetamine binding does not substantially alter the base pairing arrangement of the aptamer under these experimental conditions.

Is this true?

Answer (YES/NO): NO